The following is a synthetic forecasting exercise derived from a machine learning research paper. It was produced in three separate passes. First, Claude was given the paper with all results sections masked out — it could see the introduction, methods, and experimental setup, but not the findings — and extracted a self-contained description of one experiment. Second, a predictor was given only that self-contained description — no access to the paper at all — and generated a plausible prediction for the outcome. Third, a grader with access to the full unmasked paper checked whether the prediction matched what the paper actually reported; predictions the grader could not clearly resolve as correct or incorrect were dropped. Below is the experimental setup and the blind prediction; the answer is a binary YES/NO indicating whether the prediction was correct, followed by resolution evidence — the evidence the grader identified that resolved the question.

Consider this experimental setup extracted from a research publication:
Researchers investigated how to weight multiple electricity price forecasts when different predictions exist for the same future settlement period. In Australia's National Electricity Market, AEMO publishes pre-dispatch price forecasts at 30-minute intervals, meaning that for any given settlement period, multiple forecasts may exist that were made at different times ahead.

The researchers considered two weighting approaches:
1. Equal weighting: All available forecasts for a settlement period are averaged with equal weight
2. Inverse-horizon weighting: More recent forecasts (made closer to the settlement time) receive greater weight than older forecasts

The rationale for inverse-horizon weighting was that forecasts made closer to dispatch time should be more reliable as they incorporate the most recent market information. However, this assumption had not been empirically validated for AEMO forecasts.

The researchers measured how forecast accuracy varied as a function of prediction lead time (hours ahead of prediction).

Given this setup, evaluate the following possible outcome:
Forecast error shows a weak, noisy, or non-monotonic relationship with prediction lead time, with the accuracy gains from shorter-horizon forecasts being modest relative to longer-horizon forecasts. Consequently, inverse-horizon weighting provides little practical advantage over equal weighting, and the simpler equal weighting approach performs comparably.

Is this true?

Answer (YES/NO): NO